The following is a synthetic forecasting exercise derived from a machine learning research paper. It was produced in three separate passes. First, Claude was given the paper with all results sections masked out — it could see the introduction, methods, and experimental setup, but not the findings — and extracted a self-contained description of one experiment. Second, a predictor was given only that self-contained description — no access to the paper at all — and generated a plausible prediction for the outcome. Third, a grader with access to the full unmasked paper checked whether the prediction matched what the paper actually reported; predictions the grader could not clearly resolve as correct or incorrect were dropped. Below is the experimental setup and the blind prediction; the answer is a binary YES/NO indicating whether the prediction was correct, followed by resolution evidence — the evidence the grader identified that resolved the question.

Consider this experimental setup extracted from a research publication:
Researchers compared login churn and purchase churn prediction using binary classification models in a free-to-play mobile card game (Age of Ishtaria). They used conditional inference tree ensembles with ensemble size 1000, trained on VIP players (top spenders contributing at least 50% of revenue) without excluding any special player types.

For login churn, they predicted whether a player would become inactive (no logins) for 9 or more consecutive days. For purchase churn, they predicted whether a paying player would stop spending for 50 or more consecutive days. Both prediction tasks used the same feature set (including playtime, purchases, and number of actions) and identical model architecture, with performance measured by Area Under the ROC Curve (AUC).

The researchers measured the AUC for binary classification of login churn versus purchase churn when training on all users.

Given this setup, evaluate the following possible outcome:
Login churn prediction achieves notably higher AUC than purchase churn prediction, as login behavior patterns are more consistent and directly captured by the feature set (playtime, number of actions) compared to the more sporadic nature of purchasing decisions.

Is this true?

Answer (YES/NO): YES